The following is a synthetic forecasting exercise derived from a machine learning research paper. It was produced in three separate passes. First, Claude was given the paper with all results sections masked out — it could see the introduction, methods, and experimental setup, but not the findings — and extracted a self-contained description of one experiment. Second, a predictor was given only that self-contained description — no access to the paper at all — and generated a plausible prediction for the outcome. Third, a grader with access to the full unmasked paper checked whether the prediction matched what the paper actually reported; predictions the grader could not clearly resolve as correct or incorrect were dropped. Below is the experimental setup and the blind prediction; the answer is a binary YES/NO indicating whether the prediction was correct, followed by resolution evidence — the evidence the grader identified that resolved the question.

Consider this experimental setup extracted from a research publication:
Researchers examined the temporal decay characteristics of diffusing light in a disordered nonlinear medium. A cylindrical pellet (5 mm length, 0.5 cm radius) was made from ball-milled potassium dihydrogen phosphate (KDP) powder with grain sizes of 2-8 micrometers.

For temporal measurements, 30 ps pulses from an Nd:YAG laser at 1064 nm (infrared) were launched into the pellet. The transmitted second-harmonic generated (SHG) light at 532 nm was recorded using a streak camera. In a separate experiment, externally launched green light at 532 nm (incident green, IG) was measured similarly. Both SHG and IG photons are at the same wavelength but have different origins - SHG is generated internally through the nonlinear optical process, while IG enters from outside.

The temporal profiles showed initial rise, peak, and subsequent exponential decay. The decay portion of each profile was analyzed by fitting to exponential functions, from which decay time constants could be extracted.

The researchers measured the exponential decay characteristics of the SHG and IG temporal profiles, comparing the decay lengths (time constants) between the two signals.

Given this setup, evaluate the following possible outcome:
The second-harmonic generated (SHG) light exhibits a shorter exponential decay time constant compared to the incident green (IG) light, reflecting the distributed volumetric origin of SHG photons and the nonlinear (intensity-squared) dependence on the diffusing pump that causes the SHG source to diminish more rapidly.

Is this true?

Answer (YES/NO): NO